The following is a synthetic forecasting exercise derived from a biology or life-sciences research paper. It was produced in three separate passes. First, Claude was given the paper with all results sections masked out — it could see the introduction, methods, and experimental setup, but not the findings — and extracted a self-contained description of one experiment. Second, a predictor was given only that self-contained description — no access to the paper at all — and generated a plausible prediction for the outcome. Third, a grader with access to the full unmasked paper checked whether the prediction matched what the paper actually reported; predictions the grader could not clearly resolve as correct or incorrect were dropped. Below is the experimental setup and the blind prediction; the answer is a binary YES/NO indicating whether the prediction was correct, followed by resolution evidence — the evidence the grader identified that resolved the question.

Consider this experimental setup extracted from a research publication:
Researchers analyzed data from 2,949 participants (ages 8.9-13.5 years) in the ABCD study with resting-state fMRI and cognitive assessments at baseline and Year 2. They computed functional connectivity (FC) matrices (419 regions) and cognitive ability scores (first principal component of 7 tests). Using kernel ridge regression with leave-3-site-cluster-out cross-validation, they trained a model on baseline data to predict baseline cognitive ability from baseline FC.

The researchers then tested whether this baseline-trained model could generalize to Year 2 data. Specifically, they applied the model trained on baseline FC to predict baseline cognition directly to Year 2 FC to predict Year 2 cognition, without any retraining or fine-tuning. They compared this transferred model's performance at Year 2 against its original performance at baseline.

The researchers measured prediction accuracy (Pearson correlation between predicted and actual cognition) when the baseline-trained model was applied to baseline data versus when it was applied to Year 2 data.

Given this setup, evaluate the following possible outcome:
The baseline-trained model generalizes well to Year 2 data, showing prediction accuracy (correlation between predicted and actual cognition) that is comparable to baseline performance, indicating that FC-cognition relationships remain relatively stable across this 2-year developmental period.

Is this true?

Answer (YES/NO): NO